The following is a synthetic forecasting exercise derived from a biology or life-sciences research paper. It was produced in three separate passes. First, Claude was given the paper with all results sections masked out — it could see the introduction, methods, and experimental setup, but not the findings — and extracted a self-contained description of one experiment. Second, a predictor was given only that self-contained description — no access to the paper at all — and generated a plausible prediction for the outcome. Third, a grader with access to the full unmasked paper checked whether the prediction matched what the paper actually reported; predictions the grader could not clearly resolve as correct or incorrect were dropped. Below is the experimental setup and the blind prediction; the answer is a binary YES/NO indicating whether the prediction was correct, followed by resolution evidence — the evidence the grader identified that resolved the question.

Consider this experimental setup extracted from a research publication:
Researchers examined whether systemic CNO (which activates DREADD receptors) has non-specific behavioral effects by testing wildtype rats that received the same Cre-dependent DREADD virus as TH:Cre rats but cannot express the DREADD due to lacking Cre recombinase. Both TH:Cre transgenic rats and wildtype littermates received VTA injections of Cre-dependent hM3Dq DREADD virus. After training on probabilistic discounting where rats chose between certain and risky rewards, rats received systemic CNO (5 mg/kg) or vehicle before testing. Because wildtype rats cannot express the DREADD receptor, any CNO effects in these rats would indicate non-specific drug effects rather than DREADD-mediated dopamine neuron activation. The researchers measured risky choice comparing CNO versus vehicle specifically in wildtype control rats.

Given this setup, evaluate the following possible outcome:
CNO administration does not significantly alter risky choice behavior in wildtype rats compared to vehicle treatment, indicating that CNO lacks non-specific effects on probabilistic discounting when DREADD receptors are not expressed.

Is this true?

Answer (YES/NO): NO